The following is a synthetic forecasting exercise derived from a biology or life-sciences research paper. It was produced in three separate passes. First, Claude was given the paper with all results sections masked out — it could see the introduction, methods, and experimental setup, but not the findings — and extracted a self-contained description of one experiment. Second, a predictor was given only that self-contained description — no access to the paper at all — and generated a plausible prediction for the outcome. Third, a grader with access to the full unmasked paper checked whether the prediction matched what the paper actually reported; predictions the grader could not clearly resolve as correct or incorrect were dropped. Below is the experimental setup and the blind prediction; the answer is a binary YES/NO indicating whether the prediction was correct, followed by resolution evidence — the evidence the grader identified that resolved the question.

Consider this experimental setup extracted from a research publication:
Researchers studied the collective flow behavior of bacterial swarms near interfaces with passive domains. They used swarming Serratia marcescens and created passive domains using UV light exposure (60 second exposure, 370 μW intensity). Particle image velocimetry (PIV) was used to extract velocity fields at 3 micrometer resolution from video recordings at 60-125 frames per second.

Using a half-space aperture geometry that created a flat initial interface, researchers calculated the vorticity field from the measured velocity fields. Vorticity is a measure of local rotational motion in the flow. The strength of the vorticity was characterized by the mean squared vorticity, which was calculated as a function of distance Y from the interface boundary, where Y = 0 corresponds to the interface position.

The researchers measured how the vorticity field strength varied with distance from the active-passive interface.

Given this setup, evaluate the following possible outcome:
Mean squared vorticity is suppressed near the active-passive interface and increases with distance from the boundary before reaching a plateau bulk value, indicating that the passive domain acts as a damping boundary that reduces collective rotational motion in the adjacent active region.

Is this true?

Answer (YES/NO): YES